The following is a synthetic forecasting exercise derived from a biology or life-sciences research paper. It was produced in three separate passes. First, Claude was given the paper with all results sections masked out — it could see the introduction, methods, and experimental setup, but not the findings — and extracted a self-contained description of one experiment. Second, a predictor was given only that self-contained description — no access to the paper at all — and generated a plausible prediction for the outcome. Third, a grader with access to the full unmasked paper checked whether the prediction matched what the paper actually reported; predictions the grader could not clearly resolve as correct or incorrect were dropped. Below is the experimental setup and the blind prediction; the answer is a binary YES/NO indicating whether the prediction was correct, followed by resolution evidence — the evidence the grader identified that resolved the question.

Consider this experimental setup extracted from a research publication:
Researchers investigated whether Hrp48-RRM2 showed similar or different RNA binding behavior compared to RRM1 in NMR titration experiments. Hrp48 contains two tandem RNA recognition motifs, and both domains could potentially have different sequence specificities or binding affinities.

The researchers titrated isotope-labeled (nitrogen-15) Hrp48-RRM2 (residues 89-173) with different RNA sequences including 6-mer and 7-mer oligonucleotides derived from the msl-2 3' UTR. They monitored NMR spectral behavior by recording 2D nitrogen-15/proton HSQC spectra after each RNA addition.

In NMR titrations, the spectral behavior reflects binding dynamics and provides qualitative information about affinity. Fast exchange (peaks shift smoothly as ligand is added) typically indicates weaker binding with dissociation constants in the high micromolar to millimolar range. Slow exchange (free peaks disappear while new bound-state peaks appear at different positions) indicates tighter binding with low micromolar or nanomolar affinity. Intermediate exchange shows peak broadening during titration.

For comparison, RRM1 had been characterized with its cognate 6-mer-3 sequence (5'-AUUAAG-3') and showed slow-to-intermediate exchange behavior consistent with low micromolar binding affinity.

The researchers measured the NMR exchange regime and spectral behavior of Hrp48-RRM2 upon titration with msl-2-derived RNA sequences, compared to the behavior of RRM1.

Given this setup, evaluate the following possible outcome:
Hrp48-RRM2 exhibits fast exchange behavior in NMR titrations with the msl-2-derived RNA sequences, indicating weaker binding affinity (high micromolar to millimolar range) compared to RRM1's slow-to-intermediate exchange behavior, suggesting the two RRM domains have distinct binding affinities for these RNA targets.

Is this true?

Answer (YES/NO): NO